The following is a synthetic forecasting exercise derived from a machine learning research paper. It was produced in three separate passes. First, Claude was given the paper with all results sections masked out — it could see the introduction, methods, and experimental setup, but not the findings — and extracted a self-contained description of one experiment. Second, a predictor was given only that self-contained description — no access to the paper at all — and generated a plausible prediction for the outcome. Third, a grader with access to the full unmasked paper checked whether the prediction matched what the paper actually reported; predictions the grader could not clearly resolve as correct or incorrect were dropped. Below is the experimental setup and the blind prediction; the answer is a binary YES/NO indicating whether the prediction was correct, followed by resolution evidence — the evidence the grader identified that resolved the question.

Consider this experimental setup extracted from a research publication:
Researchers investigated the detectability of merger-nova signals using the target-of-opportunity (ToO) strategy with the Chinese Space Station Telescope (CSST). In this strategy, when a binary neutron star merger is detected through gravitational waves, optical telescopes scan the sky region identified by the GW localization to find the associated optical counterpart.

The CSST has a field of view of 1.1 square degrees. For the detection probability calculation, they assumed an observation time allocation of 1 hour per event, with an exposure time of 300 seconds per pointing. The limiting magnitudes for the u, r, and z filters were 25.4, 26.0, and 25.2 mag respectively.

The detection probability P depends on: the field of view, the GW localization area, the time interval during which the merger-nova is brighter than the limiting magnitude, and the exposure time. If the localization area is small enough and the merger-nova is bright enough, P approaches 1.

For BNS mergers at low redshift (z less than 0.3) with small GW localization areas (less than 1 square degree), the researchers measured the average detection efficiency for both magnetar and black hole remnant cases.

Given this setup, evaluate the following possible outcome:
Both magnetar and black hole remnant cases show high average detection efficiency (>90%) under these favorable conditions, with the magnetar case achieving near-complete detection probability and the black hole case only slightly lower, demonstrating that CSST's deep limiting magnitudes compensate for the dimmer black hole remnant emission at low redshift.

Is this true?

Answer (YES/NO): YES